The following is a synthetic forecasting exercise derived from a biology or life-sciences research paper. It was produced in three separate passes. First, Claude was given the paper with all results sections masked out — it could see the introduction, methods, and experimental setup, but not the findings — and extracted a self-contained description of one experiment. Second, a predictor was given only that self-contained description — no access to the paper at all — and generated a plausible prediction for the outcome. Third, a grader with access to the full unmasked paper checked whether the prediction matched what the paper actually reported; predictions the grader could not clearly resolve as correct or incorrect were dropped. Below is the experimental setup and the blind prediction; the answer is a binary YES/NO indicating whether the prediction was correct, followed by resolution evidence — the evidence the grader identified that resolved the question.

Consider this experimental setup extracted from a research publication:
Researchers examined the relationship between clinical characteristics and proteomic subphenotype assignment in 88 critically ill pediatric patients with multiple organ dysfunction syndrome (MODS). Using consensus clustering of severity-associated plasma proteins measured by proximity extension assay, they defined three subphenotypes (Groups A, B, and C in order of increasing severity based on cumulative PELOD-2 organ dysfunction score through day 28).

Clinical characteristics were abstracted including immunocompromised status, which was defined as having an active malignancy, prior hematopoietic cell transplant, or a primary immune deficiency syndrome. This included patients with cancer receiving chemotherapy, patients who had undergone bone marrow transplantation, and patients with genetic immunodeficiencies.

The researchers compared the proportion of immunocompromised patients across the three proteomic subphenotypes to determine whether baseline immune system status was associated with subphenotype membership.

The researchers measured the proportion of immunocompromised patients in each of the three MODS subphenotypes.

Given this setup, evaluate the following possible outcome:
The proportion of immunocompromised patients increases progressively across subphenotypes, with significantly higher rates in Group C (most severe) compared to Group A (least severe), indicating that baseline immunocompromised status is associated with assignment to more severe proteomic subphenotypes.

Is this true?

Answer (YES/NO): NO